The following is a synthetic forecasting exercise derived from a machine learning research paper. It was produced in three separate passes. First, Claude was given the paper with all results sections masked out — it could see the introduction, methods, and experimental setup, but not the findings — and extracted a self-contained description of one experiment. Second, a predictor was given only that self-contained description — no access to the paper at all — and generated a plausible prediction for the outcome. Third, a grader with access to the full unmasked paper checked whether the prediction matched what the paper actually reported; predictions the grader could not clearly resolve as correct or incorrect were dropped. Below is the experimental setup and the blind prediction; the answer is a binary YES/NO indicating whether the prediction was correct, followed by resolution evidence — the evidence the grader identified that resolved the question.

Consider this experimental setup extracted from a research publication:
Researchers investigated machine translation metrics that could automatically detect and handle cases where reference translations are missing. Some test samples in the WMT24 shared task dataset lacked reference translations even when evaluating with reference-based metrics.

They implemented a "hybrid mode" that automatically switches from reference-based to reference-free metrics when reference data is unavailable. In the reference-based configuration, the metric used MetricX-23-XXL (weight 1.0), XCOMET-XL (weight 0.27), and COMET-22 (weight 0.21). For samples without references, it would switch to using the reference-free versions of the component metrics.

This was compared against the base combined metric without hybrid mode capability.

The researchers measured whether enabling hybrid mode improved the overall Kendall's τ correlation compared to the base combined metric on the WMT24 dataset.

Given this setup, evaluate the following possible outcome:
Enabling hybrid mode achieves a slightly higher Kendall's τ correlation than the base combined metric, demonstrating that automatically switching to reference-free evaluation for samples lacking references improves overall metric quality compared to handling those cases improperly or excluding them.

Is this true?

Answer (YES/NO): YES